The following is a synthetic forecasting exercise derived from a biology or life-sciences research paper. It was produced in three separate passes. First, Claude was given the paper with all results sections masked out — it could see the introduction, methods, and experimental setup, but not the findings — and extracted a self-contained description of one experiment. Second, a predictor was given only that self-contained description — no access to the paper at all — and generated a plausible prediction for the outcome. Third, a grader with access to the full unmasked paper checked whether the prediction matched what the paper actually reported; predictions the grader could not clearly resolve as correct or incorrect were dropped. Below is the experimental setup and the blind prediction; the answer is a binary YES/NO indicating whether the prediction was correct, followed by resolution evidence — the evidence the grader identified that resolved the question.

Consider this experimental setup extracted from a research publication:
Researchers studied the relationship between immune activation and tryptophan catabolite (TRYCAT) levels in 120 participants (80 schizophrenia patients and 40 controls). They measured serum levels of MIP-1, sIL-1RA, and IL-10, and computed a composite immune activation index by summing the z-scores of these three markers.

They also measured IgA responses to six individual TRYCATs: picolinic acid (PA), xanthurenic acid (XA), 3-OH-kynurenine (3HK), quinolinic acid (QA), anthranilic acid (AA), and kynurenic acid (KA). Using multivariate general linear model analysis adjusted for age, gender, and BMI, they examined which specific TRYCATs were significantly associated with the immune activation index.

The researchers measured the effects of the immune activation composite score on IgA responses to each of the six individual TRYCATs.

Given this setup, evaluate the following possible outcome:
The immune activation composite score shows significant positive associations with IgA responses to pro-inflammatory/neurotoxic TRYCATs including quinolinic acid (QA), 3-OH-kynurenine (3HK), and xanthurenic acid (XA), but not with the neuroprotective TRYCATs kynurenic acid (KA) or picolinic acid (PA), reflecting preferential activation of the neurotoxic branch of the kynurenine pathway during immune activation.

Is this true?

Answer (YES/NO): NO